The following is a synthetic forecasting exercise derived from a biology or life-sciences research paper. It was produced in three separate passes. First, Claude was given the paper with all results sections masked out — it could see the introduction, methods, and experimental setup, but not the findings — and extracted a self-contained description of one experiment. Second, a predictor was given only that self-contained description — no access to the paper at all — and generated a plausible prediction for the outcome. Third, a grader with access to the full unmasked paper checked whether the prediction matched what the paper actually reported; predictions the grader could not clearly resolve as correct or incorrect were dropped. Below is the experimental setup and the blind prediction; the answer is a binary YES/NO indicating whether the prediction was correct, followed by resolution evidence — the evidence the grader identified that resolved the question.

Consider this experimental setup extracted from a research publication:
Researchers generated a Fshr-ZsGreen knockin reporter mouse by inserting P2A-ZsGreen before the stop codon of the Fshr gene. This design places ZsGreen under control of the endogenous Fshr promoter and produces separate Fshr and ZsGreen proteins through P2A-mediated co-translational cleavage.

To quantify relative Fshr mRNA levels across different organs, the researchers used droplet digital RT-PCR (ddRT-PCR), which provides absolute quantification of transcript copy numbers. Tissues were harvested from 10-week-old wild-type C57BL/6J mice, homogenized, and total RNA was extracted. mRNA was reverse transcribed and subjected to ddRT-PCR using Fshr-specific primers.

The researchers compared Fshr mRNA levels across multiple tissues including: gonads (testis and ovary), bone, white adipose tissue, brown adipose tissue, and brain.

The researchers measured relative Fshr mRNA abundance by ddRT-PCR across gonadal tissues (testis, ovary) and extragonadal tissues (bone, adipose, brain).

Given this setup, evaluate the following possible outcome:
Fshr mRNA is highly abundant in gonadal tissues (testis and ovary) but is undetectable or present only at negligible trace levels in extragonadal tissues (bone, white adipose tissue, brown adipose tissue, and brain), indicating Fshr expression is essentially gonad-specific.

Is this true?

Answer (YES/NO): NO